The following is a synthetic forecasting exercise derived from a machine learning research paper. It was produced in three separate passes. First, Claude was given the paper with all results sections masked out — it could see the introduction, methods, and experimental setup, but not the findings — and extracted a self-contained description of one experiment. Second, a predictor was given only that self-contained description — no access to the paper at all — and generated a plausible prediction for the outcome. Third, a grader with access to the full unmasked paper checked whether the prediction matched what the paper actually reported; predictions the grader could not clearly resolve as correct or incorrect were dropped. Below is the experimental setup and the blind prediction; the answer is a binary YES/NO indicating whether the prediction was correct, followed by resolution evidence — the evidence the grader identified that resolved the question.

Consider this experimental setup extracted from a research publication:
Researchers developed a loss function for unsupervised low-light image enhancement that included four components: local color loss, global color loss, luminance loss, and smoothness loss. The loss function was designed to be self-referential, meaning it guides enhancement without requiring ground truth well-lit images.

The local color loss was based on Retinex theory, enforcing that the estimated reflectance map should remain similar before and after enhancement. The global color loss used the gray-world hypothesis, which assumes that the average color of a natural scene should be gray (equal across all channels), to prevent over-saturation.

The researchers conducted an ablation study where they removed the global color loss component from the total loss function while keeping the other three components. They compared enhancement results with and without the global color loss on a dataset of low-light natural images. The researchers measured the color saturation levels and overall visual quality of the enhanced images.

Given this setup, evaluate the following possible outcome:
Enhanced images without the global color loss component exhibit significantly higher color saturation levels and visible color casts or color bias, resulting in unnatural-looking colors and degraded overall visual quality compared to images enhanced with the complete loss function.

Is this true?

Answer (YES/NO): NO